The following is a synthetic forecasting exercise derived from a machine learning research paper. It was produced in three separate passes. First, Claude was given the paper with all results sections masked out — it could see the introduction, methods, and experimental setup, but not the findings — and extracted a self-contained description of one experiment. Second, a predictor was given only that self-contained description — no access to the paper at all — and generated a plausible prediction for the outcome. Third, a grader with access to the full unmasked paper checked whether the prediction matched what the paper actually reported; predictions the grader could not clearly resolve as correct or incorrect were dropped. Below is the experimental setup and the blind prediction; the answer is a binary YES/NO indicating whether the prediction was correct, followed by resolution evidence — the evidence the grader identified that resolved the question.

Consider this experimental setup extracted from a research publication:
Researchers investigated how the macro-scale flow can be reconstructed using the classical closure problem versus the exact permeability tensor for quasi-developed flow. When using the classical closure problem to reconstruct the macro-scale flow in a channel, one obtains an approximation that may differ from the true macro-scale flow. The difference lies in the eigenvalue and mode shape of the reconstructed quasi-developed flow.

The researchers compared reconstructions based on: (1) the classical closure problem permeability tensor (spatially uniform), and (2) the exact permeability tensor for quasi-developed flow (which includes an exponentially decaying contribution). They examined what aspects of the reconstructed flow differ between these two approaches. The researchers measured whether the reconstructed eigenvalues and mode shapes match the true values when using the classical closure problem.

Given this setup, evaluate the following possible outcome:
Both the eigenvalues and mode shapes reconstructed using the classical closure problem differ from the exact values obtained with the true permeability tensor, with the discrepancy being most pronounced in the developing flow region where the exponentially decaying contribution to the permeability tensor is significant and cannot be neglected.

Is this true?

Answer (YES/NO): NO